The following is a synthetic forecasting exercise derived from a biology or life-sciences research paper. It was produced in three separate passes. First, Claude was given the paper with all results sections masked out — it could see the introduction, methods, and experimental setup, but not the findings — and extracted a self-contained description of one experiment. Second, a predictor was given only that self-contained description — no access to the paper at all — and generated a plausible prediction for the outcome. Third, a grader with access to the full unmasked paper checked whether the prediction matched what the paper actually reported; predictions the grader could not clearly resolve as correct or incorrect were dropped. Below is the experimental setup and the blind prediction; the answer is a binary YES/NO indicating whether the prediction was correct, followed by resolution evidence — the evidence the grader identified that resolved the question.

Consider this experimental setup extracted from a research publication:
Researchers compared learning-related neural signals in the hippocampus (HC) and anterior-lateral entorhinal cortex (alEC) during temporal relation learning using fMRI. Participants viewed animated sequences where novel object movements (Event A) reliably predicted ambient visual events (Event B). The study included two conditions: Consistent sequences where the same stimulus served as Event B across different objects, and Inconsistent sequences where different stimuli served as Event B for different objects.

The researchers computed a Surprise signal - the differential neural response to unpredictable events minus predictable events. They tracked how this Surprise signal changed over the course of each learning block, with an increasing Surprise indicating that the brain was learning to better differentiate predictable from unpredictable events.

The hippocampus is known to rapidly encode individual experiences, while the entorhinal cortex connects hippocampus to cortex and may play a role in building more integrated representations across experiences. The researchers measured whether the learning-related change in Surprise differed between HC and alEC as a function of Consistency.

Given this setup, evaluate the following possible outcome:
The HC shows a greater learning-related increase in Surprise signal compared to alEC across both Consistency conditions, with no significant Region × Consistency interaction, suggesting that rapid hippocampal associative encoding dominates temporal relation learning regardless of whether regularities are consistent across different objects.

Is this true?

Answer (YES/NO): NO